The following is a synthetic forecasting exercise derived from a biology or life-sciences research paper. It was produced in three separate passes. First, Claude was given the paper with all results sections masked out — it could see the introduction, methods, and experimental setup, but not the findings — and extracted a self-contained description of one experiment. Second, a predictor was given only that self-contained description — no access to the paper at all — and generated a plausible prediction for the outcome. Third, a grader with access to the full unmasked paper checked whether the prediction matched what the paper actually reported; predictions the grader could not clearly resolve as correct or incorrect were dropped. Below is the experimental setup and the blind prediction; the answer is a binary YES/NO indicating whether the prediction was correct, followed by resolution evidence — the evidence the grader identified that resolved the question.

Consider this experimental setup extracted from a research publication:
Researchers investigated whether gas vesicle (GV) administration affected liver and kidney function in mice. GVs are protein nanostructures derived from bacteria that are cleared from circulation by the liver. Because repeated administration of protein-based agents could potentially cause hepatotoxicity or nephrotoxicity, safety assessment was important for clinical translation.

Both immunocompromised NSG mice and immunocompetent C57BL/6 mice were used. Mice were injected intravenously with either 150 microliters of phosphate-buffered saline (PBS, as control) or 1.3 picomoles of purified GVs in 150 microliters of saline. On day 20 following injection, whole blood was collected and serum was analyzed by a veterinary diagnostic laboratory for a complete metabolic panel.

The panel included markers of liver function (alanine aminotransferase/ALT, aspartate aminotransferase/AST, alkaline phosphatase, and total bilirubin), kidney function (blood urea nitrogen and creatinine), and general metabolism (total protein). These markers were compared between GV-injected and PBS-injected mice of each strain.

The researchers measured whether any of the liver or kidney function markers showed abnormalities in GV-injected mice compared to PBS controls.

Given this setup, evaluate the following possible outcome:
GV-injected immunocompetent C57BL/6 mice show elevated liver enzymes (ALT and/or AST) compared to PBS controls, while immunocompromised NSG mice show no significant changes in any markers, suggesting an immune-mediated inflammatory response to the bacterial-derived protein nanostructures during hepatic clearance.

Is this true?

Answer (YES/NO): NO